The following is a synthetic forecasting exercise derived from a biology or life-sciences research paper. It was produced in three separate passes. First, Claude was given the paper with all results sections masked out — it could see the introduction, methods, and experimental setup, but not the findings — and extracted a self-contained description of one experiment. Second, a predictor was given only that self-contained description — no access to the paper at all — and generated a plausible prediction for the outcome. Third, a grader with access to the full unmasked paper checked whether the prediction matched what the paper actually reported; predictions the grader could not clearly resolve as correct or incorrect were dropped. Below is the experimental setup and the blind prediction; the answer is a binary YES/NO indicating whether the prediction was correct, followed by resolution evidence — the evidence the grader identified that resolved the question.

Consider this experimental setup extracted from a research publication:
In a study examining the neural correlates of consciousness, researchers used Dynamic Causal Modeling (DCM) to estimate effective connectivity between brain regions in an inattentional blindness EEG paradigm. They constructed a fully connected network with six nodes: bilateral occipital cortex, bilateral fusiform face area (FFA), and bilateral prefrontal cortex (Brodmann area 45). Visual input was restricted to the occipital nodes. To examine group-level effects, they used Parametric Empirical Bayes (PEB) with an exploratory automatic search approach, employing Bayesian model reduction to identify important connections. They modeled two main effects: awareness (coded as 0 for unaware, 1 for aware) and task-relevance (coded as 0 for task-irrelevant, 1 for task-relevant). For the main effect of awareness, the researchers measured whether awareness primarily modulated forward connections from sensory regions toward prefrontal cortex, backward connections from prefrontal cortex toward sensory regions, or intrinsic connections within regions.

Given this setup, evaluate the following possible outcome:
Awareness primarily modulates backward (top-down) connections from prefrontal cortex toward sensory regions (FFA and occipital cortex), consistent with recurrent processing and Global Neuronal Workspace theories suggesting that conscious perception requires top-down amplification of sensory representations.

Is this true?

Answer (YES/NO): NO